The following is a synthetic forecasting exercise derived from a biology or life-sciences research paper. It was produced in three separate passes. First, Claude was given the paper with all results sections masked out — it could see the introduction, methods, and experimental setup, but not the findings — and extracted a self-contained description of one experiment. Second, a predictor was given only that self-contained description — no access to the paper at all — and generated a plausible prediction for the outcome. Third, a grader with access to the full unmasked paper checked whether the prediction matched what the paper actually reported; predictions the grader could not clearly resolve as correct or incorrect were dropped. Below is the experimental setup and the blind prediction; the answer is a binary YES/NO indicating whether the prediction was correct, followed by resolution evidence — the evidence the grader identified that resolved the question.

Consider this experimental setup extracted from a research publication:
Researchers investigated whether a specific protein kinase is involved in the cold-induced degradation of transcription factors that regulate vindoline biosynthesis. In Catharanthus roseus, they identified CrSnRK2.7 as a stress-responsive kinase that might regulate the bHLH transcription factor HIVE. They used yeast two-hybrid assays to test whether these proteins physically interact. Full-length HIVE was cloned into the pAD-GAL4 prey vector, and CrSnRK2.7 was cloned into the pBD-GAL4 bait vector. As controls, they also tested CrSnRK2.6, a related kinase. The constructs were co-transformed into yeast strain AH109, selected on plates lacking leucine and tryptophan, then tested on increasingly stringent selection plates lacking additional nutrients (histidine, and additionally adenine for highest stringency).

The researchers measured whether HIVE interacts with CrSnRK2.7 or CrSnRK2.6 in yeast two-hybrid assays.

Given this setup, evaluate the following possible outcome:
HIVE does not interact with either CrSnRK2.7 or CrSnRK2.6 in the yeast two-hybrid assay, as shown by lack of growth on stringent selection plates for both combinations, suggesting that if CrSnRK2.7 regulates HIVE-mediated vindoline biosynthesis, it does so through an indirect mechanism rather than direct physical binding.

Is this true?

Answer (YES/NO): NO